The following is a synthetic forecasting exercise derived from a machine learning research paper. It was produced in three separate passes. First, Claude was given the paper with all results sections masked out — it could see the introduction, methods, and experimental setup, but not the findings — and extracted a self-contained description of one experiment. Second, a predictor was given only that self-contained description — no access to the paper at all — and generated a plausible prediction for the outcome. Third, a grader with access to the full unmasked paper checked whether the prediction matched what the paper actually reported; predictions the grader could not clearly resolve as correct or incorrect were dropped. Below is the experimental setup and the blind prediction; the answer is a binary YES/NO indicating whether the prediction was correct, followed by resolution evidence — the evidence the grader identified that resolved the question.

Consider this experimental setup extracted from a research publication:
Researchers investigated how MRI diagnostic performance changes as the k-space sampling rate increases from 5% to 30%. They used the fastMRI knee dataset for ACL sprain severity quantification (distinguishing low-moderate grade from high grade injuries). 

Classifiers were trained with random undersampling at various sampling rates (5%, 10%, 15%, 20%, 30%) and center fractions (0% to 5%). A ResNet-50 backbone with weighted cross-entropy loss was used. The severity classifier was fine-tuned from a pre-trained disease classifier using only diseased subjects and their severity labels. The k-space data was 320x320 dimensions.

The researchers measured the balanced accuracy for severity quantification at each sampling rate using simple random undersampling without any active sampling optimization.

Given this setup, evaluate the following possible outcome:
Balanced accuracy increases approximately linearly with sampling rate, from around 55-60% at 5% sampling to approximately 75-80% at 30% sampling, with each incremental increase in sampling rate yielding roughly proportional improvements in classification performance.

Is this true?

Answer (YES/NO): NO